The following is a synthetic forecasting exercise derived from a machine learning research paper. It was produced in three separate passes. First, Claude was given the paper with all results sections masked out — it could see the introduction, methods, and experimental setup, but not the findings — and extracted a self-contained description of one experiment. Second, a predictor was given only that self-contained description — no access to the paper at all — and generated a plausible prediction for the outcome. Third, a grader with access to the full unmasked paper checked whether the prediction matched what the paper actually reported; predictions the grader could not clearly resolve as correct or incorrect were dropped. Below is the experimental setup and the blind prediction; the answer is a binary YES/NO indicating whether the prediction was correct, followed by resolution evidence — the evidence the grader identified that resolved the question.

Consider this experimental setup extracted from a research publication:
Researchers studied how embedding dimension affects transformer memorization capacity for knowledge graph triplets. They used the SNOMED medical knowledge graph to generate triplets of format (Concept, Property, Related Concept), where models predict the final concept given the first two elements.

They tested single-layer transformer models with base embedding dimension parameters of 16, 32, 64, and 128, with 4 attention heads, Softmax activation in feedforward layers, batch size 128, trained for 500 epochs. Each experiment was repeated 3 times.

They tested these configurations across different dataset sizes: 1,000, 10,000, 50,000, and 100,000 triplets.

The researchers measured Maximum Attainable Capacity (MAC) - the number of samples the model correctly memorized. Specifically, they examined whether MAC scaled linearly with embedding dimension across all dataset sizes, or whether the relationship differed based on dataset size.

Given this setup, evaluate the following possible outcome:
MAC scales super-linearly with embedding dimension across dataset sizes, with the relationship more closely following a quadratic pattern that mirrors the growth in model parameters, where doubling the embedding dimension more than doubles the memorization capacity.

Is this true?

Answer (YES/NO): NO